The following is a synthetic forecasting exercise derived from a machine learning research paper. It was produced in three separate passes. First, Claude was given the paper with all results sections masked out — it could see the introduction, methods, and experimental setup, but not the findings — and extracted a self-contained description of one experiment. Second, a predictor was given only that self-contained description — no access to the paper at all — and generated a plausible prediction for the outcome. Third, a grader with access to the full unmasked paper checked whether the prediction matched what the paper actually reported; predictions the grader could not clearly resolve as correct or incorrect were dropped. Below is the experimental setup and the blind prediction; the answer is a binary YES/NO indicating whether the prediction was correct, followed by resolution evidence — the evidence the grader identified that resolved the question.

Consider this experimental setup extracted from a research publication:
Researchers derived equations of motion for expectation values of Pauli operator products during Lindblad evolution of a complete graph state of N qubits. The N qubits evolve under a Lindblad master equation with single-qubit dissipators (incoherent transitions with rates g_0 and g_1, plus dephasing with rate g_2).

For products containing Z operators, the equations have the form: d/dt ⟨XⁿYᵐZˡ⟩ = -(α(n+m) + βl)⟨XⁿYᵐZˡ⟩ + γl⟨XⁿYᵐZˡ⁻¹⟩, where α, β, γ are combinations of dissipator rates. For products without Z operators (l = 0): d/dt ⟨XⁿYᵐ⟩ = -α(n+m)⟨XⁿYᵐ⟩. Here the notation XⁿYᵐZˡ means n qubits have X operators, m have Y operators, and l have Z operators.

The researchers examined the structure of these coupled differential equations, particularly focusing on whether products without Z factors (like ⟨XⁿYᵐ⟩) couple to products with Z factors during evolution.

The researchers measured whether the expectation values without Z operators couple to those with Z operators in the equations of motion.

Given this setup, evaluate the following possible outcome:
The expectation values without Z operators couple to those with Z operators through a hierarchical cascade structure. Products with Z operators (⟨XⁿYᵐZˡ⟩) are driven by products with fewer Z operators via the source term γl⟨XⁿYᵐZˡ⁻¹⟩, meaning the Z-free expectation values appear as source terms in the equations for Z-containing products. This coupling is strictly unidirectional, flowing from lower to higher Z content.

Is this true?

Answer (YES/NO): YES